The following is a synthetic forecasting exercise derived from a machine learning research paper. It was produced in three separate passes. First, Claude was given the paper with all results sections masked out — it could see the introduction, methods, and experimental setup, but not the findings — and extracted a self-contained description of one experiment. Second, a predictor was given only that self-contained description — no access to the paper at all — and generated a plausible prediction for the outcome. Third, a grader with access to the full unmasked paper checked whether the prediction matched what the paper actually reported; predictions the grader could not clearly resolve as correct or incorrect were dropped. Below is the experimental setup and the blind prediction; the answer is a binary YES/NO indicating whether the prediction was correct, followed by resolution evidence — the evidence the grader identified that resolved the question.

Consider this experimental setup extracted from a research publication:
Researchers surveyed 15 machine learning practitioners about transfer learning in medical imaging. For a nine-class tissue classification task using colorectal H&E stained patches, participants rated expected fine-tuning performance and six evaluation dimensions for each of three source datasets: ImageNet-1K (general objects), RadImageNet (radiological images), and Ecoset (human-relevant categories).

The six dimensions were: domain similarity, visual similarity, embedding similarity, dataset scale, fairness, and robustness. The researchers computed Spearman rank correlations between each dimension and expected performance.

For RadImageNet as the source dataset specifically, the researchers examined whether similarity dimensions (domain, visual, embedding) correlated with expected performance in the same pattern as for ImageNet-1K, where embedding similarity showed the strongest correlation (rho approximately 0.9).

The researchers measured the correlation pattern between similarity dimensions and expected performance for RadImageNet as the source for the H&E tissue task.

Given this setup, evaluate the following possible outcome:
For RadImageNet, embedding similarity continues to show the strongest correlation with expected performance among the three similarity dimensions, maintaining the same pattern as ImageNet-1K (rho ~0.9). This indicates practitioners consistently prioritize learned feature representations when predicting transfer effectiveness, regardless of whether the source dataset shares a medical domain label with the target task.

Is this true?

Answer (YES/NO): NO